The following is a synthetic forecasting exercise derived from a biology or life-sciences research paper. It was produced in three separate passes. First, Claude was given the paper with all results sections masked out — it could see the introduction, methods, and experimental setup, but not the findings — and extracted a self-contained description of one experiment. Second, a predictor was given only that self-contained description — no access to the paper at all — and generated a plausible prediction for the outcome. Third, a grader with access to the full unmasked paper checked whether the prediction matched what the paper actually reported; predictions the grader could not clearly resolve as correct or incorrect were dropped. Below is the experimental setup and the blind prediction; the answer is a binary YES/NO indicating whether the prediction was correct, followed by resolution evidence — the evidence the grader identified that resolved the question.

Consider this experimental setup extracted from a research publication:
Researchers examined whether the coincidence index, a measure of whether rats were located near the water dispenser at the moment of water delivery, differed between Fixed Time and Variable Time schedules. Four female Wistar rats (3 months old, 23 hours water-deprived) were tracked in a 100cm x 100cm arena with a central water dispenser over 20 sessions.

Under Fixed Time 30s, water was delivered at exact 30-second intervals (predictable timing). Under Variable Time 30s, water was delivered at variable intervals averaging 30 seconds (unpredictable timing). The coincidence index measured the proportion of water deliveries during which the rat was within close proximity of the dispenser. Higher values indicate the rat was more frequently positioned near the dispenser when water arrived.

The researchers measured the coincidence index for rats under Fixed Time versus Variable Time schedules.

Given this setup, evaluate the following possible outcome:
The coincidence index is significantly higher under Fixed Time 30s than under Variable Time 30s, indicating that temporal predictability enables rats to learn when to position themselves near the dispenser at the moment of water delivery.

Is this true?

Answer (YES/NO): NO